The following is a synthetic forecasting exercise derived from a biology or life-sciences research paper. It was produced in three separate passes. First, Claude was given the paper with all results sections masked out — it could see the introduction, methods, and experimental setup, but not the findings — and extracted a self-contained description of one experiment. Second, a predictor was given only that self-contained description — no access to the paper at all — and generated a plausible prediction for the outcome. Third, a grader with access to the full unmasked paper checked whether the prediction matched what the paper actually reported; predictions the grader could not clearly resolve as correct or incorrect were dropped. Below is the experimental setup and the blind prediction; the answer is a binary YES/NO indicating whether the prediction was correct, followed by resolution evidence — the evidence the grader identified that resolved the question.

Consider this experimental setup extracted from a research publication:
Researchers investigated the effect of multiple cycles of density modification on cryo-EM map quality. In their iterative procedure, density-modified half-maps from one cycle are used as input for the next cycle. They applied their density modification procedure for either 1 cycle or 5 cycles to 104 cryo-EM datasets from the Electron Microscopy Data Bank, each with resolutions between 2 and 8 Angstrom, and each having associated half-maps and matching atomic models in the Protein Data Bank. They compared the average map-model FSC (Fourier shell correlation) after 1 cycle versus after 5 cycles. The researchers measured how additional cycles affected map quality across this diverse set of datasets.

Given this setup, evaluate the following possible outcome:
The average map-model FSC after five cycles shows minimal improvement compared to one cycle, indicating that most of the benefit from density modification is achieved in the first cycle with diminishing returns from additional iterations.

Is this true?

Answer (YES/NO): NO